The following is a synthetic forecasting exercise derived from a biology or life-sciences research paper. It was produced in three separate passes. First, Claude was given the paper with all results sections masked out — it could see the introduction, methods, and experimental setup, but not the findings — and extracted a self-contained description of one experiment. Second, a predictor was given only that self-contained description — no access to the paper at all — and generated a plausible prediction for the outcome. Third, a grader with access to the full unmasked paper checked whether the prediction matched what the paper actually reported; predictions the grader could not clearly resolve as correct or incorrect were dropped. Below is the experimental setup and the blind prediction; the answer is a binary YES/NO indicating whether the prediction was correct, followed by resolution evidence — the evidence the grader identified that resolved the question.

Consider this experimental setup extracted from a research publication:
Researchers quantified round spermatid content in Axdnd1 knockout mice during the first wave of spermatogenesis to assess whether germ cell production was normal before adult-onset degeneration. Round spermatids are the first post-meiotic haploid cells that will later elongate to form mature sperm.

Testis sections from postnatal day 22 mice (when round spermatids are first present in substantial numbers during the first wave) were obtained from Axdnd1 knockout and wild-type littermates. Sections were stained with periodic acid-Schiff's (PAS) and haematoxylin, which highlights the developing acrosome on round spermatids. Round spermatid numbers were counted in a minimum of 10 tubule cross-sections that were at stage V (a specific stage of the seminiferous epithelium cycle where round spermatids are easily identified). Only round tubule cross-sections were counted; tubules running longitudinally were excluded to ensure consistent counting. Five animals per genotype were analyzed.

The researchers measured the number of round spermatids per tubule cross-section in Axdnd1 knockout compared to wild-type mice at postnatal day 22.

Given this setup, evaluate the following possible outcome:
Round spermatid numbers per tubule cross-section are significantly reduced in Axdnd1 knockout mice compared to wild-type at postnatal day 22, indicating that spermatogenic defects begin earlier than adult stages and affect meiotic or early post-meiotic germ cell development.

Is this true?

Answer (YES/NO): NO